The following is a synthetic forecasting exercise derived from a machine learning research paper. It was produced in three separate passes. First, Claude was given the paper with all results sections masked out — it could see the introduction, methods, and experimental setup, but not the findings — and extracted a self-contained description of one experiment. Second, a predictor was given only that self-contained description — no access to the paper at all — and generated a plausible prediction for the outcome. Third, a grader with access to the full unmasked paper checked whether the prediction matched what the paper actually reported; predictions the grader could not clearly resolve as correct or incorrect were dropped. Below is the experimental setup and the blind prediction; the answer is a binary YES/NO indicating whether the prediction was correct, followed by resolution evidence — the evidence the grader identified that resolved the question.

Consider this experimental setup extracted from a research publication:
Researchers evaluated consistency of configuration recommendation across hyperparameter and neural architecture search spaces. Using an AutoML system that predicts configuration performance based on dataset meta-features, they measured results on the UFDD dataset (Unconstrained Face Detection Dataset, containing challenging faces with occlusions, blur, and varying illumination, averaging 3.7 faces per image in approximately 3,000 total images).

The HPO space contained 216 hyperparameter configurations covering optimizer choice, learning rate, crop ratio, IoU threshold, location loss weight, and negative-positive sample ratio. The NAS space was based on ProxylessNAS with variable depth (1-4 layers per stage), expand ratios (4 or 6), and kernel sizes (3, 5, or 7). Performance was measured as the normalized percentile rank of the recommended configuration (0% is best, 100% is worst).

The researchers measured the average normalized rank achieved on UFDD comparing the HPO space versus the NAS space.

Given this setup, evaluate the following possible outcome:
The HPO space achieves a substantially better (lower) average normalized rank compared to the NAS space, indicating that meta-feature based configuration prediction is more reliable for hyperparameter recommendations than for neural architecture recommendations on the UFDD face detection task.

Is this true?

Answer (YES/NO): NO